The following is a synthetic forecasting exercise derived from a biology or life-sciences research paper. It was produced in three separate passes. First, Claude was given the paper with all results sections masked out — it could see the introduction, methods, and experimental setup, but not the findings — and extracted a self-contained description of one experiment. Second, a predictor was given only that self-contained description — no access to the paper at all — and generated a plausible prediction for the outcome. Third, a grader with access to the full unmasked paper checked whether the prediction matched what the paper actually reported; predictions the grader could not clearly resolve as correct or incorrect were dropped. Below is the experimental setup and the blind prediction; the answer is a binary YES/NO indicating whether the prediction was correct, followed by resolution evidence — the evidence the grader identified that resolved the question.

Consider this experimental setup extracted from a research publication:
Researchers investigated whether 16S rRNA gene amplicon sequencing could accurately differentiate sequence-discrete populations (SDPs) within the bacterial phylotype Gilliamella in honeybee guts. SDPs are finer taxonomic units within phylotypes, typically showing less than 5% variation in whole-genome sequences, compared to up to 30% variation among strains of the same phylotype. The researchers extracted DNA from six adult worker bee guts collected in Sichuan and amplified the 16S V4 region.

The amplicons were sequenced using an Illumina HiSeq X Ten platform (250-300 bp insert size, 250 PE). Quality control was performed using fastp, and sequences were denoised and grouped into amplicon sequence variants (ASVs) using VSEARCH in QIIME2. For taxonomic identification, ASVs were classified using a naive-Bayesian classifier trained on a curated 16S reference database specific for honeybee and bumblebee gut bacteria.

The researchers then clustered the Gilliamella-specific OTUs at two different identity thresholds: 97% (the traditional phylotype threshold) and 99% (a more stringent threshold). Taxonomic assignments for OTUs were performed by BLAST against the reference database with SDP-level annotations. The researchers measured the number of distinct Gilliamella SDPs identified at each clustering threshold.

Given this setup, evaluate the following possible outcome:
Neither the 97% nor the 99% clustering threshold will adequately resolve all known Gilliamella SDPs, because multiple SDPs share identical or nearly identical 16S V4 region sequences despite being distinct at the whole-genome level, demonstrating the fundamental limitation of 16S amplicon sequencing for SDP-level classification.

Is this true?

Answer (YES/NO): YES